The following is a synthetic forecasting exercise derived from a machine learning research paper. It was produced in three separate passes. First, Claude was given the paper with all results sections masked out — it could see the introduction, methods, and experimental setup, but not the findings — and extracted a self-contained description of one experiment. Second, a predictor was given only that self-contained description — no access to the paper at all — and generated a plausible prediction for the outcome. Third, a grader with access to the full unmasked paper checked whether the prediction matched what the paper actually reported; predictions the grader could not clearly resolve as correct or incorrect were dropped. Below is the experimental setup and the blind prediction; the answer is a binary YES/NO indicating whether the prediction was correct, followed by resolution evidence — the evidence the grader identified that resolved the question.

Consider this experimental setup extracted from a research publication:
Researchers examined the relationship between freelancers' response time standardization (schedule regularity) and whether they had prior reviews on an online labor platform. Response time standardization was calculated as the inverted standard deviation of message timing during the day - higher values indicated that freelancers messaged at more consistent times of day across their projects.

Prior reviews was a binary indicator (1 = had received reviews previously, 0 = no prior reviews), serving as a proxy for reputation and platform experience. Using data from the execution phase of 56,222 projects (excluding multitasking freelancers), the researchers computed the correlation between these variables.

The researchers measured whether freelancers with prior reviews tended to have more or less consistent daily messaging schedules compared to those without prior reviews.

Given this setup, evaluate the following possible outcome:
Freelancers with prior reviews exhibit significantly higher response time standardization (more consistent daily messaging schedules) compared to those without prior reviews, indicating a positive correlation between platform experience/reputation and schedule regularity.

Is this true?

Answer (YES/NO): NO